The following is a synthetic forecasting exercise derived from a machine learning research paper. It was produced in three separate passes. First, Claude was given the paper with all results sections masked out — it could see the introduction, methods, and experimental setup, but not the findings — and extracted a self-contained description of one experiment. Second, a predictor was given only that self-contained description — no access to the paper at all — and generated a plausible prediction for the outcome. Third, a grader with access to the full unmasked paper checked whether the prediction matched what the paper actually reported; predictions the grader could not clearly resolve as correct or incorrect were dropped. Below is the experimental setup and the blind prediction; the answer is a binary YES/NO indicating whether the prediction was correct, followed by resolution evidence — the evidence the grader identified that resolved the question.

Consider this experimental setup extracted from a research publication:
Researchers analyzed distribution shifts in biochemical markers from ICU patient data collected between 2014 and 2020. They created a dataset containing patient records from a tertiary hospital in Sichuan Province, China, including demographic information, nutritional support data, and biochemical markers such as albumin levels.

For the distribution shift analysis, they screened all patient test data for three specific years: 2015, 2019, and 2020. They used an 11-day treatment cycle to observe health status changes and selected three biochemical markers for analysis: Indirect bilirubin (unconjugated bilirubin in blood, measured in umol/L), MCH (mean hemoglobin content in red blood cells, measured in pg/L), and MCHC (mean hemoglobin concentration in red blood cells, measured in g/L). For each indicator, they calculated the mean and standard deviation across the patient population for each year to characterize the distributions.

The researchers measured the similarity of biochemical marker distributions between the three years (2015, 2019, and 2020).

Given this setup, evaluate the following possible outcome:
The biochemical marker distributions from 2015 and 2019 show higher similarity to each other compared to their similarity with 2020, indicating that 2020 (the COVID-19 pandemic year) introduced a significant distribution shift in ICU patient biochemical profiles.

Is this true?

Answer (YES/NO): NO